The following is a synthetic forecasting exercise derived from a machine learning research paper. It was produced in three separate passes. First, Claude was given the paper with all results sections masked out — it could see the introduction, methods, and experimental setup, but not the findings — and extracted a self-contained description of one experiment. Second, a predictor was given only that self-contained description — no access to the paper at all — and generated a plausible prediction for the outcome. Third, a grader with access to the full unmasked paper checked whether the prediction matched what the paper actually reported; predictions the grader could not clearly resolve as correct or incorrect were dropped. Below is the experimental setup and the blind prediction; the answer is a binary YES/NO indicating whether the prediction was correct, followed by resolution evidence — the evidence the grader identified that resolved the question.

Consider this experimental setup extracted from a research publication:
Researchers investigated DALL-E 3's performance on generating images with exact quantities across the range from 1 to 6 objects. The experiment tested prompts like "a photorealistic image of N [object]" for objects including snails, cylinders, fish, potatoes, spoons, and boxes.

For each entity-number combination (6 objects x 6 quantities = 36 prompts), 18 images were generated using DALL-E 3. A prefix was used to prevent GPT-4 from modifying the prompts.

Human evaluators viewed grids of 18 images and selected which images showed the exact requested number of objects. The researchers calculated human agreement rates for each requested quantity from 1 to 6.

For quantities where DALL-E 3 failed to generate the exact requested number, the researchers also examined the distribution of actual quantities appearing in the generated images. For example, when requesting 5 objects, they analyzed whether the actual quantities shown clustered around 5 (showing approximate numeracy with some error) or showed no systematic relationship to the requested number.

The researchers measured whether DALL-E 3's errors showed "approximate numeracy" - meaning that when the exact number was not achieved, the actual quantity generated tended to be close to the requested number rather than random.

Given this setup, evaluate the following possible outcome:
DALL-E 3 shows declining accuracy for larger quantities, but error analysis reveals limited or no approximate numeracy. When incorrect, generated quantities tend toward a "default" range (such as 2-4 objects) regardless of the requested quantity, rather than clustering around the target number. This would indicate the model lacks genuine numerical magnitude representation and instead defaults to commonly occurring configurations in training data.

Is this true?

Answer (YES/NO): NO